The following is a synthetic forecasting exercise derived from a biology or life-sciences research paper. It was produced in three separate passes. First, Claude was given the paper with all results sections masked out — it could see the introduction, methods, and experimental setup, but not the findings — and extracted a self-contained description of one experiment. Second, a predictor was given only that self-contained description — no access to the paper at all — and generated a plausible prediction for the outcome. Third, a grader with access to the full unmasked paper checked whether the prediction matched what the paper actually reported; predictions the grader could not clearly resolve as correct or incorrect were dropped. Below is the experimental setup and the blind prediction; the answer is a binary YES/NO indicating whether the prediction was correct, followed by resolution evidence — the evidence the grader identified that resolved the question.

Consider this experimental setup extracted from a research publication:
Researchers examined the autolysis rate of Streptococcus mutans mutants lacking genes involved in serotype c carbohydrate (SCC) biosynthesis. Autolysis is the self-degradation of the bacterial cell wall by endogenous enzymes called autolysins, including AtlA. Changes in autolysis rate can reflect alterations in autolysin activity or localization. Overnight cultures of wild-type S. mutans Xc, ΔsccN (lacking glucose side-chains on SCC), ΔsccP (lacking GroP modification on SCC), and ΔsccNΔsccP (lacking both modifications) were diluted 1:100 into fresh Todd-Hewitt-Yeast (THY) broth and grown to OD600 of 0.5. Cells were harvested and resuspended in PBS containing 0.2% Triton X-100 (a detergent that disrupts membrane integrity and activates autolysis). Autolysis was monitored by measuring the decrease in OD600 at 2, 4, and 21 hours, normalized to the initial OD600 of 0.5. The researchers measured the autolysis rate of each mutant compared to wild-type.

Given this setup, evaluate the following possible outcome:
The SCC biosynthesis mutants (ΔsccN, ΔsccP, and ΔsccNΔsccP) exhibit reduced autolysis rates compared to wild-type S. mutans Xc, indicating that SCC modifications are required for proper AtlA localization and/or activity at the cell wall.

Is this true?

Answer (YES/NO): NO